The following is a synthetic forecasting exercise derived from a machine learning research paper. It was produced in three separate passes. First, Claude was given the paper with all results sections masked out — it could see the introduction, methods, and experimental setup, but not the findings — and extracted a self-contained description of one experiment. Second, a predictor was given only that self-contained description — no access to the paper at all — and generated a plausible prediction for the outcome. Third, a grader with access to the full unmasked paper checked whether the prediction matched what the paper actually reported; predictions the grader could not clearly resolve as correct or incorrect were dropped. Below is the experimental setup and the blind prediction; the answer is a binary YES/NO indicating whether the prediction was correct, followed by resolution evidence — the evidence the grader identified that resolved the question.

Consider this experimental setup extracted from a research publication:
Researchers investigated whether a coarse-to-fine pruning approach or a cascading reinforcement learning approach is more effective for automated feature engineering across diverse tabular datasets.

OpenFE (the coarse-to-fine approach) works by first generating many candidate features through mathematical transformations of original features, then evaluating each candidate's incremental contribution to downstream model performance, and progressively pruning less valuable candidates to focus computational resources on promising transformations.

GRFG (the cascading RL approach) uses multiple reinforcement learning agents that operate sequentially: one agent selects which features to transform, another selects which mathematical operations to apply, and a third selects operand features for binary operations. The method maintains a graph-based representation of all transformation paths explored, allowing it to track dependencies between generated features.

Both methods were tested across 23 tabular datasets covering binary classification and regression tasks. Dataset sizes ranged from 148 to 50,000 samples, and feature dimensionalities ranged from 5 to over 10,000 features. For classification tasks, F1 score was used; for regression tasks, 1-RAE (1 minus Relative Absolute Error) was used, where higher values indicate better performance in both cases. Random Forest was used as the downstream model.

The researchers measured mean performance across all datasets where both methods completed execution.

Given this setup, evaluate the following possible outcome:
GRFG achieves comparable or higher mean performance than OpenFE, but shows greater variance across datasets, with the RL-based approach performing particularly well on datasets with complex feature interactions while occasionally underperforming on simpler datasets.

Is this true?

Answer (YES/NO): NO